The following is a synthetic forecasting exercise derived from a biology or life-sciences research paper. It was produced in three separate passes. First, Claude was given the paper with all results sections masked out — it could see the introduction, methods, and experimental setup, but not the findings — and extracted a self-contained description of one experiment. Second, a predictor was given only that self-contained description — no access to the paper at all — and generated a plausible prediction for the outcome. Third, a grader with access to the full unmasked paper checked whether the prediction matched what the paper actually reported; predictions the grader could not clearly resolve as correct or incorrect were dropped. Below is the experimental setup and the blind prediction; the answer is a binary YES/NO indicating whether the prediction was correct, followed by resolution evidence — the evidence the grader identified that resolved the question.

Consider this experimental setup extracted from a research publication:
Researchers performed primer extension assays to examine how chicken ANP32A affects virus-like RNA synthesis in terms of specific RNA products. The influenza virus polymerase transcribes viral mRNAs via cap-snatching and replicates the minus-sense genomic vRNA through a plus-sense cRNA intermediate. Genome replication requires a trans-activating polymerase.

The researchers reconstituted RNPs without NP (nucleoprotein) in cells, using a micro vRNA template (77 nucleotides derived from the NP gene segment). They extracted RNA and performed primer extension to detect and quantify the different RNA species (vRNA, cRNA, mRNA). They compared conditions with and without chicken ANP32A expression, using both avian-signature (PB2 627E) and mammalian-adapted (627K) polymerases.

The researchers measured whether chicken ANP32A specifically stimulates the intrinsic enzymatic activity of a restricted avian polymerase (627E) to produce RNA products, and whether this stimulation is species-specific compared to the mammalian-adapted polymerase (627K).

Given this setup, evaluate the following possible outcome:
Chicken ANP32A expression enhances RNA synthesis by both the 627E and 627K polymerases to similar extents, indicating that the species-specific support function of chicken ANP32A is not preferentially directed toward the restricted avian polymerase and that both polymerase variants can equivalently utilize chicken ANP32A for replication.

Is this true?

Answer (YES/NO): NO